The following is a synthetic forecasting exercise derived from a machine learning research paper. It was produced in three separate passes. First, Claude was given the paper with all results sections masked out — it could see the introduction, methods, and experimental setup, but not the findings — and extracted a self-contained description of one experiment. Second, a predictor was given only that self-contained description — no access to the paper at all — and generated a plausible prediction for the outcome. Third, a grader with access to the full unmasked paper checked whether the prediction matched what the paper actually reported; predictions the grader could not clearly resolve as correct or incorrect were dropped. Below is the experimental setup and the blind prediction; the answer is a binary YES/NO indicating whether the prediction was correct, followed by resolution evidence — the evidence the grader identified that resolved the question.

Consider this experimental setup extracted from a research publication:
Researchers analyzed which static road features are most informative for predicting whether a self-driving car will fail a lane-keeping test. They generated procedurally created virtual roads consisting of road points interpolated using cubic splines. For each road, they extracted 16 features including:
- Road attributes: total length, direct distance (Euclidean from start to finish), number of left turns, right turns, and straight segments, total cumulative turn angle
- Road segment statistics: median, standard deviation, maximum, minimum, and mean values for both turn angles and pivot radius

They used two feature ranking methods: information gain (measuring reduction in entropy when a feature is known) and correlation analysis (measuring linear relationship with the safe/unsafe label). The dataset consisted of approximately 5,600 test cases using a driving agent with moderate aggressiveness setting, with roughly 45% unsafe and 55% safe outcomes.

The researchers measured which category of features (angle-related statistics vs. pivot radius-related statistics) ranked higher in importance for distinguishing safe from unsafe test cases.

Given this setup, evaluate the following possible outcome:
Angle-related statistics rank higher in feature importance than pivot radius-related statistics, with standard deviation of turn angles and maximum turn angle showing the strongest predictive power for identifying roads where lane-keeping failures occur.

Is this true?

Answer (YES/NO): NO